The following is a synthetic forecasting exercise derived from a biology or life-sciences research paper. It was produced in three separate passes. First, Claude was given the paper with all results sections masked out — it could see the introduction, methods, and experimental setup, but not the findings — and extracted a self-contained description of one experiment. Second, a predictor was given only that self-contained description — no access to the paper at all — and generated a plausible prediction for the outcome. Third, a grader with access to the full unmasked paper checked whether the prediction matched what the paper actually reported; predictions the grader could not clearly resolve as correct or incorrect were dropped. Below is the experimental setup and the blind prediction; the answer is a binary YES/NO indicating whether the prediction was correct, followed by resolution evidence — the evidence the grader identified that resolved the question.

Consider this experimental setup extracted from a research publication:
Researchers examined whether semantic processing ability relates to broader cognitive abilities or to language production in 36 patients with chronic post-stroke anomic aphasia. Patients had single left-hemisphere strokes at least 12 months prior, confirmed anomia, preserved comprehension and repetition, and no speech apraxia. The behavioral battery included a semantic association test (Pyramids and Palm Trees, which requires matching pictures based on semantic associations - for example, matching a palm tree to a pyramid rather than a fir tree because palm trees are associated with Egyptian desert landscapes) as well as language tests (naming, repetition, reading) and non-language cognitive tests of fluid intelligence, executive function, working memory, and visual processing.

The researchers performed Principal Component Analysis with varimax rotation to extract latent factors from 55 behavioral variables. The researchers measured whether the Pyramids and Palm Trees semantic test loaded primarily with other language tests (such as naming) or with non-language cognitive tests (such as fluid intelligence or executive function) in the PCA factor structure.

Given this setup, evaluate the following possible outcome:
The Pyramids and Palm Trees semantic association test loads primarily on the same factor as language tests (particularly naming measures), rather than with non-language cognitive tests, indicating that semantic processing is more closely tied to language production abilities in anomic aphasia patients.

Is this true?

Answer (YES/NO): YES